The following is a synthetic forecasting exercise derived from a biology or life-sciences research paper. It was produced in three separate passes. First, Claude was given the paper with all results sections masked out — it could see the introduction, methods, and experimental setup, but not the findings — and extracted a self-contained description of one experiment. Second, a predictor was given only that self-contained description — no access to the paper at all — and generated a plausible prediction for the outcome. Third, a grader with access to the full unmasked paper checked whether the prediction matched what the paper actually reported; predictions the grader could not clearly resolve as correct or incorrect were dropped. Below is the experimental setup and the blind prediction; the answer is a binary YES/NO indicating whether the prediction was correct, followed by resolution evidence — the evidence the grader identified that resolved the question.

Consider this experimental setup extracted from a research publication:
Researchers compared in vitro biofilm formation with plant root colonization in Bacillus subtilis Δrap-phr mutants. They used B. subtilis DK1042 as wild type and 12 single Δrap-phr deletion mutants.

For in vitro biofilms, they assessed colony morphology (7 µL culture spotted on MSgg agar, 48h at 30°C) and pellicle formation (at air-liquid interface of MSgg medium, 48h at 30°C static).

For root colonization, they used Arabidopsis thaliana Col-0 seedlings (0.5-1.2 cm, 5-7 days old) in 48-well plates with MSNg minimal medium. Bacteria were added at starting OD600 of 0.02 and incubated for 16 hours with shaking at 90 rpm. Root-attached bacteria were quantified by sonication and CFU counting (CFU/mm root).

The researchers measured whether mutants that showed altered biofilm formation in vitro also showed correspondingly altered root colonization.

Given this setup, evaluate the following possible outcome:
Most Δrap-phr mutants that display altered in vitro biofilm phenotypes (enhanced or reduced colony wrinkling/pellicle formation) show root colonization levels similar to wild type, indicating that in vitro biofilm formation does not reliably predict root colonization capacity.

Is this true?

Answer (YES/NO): YES